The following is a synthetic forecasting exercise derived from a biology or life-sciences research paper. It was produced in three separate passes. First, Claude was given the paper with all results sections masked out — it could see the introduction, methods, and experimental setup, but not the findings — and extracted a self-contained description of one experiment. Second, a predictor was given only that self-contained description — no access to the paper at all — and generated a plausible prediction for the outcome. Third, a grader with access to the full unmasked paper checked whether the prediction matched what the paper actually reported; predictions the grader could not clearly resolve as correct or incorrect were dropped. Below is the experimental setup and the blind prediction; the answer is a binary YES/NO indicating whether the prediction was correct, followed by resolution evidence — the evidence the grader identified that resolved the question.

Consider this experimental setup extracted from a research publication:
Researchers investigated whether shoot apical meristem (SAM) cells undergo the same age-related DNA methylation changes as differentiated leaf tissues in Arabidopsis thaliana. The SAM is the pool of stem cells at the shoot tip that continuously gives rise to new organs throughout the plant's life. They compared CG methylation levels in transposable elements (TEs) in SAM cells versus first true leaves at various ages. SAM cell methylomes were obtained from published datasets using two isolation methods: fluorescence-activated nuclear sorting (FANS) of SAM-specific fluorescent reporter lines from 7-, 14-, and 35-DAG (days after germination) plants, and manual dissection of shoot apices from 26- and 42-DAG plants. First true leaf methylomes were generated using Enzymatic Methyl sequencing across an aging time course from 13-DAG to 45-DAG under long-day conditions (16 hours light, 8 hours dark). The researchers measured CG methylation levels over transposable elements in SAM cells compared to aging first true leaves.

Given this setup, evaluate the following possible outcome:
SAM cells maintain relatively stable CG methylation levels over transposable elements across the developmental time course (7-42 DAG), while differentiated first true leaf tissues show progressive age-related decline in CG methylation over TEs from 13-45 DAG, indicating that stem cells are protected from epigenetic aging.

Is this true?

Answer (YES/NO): YES